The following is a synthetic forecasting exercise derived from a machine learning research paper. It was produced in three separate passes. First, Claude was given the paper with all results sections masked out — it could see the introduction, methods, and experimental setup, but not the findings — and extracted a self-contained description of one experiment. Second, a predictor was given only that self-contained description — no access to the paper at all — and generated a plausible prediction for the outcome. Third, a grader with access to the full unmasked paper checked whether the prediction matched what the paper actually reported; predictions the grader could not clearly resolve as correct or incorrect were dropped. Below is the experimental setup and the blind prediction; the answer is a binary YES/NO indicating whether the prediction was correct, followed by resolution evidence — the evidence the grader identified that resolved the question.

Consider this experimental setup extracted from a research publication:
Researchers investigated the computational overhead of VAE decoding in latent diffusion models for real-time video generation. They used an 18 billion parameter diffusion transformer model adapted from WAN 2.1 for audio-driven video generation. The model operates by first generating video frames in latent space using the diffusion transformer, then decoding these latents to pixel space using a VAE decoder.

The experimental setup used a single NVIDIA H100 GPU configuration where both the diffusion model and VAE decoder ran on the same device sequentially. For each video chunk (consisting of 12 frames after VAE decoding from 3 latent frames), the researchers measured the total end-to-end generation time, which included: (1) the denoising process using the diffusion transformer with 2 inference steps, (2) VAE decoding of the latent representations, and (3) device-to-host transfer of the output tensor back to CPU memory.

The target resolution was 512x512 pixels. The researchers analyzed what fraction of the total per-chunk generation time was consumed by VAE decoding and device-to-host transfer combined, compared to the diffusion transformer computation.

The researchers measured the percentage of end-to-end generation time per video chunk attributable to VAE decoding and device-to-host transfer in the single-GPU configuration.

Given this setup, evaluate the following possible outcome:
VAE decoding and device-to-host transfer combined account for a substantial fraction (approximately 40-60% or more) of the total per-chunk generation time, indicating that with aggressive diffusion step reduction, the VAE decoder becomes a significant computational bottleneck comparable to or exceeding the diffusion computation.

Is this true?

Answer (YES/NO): NO